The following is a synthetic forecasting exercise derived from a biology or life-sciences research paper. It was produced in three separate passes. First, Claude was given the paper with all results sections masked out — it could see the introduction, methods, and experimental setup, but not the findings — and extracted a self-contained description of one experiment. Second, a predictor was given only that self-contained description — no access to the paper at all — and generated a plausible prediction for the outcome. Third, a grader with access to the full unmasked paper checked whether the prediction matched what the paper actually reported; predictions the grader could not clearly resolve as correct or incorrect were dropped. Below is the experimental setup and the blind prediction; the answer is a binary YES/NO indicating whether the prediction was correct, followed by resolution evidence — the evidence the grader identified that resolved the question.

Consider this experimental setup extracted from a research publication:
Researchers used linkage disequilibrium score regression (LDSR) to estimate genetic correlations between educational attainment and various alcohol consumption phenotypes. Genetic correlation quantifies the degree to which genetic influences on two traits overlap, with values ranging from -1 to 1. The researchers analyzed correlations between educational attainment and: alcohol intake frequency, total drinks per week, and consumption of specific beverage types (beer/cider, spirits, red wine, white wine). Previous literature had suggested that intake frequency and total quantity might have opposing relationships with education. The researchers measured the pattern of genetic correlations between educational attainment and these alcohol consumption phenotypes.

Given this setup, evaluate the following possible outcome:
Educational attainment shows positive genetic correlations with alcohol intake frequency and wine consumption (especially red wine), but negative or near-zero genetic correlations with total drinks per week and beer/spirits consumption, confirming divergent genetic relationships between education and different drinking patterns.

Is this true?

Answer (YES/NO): NO